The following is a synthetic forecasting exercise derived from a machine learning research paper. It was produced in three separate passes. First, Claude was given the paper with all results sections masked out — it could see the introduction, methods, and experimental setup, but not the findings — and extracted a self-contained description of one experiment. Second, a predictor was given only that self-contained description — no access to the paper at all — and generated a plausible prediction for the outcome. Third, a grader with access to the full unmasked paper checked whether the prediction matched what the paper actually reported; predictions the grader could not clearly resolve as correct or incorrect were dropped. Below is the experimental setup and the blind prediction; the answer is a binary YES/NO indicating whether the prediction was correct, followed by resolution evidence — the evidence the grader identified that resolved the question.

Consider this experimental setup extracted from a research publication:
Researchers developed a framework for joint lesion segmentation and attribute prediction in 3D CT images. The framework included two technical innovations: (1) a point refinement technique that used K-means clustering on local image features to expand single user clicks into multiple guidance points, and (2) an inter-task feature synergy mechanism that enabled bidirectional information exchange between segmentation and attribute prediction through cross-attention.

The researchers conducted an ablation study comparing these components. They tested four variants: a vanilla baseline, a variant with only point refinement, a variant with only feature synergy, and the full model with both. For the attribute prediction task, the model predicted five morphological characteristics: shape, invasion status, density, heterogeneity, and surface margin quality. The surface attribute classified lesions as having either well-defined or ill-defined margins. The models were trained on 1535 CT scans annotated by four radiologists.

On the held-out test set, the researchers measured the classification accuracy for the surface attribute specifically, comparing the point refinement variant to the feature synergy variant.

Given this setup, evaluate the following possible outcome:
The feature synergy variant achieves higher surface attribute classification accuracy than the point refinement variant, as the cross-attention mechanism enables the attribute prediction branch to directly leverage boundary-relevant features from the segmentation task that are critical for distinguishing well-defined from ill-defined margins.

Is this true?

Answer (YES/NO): YES